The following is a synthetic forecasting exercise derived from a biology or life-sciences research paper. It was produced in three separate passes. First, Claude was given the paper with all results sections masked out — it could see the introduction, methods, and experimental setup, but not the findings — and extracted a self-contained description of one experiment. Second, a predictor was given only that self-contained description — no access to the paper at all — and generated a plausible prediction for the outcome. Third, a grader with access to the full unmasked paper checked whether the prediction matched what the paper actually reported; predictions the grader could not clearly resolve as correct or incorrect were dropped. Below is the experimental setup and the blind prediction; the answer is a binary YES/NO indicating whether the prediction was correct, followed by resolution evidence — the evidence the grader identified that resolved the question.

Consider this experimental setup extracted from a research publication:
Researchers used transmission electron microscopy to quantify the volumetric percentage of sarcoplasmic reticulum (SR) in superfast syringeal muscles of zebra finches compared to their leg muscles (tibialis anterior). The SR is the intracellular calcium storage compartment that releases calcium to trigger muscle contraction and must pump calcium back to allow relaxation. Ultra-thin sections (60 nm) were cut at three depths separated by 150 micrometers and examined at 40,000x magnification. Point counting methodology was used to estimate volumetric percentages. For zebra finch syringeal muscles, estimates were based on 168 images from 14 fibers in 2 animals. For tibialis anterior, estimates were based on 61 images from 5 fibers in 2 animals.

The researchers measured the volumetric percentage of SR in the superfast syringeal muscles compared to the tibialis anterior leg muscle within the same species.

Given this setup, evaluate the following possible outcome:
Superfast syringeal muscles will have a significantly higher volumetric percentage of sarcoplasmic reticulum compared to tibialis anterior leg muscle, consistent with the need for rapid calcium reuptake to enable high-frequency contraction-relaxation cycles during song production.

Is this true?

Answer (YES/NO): YES